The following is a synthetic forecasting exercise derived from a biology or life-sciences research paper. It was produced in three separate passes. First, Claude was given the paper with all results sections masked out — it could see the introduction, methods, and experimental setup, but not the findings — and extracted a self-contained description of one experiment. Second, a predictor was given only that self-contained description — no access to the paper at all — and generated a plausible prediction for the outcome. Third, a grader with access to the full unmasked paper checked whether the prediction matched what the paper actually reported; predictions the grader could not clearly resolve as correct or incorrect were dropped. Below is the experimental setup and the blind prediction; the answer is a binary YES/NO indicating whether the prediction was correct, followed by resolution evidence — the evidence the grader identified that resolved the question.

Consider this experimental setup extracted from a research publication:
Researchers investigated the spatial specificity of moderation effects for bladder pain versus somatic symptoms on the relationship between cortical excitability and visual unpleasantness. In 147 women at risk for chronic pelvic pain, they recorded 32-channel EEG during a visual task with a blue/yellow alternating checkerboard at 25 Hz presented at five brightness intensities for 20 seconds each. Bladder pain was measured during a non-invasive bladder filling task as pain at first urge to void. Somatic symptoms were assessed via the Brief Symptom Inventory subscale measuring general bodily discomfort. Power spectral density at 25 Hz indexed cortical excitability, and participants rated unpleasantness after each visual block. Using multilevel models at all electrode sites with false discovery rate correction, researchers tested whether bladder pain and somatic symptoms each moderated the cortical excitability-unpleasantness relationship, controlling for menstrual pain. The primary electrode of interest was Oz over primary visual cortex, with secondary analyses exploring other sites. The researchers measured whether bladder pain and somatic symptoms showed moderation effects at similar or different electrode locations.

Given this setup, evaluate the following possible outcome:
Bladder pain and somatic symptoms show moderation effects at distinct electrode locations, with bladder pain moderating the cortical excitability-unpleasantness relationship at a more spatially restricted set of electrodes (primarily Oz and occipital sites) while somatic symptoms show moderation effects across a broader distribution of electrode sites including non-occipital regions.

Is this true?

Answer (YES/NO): YES